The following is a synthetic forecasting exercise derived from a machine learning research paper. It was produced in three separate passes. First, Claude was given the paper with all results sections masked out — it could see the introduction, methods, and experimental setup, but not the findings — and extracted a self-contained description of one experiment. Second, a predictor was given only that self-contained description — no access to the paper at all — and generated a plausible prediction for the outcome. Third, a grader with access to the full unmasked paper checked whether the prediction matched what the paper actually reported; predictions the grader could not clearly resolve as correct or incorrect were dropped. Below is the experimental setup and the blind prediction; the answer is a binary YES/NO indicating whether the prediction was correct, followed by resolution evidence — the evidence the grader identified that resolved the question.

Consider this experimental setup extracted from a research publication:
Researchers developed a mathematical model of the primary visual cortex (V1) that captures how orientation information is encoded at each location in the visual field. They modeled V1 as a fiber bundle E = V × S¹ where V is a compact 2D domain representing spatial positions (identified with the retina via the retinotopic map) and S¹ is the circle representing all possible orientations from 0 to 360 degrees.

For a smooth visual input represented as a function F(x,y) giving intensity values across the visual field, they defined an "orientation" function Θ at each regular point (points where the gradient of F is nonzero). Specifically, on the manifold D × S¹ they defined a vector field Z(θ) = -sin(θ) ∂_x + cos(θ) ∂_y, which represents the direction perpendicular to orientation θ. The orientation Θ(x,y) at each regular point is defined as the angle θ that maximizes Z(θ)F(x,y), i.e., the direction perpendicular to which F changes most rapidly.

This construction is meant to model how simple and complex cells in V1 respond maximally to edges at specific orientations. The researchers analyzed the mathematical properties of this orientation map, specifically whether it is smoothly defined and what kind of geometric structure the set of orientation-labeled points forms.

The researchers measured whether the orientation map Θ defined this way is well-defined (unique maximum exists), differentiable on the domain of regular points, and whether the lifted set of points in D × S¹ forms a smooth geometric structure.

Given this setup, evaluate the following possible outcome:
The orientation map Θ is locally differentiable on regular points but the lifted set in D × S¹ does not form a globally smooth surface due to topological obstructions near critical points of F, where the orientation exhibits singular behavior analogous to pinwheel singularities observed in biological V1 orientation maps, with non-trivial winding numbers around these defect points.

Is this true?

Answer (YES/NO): NO